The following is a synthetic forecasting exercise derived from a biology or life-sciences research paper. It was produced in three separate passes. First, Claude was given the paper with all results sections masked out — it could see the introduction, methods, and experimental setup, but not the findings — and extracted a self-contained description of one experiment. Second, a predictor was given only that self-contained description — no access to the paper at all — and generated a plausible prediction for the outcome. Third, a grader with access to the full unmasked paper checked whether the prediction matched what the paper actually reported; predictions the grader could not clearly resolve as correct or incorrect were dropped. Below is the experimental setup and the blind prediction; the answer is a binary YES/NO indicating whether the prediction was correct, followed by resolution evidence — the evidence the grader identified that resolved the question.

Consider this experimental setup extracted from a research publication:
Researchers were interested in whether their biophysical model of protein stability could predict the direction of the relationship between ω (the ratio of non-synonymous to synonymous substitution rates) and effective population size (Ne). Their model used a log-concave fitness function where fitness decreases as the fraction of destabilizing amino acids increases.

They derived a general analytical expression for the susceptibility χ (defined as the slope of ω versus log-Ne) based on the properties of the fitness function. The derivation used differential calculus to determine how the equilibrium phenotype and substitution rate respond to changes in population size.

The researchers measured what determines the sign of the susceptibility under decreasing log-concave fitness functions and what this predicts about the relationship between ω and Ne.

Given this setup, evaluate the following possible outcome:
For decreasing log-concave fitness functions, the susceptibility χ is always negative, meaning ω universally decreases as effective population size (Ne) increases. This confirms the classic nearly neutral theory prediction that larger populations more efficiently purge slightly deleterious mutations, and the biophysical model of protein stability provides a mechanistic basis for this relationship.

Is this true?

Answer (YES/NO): YES